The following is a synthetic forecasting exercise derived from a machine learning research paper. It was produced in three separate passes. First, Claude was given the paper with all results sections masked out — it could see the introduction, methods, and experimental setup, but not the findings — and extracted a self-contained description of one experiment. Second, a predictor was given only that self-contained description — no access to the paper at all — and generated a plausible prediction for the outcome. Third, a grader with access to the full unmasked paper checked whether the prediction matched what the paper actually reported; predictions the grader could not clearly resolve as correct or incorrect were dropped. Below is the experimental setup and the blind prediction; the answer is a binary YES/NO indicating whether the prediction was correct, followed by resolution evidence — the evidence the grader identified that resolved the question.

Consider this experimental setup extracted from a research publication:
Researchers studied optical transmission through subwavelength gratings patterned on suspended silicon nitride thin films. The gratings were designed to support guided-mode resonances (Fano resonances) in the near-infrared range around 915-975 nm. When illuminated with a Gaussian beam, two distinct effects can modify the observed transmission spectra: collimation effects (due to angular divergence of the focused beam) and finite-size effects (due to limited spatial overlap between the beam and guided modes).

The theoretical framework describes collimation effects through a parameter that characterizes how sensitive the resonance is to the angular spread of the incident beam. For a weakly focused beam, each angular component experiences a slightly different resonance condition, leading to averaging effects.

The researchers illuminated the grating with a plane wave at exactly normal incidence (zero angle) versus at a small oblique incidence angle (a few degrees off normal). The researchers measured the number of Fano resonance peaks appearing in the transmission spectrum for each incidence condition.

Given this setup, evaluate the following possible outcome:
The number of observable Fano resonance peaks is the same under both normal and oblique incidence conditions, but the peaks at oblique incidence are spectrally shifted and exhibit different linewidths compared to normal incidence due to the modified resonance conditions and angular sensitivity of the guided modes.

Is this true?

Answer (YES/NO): NO